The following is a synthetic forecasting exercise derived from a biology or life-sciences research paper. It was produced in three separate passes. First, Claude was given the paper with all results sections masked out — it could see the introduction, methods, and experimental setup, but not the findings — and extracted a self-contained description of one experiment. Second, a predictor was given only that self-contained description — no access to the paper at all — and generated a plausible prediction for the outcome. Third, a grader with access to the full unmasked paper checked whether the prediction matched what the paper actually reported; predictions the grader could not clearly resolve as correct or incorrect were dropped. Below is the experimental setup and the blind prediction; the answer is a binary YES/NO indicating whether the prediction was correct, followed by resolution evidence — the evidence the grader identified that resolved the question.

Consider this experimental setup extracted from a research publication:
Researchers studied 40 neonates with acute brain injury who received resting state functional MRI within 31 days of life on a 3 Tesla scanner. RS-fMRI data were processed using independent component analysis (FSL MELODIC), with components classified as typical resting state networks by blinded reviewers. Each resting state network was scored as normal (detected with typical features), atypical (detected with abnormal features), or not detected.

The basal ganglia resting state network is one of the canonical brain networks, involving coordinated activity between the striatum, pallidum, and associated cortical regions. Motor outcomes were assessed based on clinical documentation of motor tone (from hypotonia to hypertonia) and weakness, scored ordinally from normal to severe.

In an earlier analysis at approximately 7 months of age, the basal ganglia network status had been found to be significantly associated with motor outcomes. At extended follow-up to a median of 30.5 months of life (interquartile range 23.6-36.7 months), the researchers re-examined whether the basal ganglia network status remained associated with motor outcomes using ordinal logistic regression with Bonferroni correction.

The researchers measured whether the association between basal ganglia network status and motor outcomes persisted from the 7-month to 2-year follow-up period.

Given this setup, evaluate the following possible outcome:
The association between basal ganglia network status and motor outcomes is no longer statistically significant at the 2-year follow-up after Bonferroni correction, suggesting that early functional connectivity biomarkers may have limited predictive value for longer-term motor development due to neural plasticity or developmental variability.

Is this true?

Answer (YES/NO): NO